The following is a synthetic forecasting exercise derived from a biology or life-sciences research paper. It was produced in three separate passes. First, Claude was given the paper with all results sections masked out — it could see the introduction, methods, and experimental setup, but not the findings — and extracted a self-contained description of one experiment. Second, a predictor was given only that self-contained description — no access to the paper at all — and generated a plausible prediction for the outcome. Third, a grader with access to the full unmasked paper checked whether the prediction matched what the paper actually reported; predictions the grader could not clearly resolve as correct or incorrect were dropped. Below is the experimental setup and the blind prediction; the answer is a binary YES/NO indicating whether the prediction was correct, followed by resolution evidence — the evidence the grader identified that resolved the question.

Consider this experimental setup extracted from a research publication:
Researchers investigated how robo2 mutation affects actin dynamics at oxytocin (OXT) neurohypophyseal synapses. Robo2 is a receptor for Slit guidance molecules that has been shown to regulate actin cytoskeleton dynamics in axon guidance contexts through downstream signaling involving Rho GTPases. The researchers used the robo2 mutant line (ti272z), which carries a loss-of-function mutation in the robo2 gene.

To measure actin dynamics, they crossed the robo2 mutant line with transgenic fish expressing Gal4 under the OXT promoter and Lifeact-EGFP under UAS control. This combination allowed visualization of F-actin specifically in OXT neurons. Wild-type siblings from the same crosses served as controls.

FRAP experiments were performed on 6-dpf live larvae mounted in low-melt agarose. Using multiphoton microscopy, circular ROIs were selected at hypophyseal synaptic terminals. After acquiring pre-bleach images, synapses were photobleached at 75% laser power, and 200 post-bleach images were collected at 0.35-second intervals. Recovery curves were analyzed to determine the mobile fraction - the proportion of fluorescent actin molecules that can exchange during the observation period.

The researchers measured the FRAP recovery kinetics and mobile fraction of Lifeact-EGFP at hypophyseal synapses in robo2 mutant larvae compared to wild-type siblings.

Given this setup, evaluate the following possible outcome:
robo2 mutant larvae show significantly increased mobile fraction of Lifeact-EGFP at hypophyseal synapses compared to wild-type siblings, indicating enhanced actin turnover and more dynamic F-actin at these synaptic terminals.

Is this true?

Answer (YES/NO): NO